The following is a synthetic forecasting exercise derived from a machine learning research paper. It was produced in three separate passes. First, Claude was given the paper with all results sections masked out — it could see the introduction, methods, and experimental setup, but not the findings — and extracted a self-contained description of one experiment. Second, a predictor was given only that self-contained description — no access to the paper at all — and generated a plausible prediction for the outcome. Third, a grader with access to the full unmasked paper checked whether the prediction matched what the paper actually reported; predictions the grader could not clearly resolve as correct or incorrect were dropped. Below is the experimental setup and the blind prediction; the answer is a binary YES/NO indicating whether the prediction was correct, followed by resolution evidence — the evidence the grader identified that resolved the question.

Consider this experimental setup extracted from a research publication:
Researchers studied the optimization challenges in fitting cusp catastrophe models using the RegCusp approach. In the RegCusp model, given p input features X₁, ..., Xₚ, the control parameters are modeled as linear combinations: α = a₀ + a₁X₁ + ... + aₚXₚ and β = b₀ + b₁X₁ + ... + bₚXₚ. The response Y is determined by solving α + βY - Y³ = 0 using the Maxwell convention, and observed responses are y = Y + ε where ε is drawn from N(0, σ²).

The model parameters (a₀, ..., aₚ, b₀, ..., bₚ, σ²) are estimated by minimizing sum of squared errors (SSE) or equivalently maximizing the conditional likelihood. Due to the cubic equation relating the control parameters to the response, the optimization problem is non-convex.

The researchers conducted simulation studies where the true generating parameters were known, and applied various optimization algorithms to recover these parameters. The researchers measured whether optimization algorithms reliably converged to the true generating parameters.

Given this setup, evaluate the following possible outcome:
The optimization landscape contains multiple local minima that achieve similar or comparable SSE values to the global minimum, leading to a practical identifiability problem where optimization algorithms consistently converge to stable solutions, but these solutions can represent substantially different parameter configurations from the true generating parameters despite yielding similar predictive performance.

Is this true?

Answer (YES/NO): YES